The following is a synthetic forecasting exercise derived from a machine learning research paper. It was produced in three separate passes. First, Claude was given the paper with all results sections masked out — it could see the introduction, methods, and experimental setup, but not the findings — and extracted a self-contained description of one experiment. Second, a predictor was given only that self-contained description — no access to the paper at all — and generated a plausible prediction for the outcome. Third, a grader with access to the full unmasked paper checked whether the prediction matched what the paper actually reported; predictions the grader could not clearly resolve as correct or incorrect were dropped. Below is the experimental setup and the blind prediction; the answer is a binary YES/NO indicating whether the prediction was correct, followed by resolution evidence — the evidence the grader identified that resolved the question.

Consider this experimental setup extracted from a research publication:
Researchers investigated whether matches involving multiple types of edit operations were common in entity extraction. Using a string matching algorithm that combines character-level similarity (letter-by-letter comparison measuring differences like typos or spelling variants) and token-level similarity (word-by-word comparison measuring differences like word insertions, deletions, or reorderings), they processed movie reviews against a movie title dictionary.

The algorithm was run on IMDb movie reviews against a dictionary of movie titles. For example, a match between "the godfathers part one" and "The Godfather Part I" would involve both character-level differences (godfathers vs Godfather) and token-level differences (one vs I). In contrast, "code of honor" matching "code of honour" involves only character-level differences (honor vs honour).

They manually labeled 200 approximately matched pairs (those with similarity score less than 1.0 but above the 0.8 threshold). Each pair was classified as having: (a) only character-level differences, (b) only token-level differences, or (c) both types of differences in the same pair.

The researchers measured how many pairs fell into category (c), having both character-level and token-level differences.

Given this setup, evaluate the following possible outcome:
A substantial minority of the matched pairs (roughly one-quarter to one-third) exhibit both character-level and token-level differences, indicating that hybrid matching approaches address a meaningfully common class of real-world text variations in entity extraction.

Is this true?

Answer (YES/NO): NO